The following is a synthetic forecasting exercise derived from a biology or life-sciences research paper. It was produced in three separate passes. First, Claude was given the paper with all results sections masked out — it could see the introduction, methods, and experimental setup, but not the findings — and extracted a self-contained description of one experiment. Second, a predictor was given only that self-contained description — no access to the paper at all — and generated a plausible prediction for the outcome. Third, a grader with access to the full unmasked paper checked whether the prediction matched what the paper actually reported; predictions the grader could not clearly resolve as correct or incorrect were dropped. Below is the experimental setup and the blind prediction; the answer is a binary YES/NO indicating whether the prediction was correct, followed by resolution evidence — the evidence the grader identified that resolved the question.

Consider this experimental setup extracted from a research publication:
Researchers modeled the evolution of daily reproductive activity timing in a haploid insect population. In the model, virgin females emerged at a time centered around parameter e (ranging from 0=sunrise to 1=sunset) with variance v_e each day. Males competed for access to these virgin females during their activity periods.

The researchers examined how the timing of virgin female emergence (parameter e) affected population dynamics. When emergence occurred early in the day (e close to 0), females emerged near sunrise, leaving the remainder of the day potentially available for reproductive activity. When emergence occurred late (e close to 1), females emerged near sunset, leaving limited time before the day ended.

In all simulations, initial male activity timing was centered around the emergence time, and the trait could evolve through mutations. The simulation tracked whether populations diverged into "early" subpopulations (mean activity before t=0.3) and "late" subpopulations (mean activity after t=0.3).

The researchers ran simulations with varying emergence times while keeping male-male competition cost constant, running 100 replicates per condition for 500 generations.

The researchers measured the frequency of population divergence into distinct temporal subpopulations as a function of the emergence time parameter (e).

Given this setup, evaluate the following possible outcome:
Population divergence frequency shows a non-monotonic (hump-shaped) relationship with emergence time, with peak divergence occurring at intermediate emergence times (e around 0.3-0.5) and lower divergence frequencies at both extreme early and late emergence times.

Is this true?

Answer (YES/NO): YES